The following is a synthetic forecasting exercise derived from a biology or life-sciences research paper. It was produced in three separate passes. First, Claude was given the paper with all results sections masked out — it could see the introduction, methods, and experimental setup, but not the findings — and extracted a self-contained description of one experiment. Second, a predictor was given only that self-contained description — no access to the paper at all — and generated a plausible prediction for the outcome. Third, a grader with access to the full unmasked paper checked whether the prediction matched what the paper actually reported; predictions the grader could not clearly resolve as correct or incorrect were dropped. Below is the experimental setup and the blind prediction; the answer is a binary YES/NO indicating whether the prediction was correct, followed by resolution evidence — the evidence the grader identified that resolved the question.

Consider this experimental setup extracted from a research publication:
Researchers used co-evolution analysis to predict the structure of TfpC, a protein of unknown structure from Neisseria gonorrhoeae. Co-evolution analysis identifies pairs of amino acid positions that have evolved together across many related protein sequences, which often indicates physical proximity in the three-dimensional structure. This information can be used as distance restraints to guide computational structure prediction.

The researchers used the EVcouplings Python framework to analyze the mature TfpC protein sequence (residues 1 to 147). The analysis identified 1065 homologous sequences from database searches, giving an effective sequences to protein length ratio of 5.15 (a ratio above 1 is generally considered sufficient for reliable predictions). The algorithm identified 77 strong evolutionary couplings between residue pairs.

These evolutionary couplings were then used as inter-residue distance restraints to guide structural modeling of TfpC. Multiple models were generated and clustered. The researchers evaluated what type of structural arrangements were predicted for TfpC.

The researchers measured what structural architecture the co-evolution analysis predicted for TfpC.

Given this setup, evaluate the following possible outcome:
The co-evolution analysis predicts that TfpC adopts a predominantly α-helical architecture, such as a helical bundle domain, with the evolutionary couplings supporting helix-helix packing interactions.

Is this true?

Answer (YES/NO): NO